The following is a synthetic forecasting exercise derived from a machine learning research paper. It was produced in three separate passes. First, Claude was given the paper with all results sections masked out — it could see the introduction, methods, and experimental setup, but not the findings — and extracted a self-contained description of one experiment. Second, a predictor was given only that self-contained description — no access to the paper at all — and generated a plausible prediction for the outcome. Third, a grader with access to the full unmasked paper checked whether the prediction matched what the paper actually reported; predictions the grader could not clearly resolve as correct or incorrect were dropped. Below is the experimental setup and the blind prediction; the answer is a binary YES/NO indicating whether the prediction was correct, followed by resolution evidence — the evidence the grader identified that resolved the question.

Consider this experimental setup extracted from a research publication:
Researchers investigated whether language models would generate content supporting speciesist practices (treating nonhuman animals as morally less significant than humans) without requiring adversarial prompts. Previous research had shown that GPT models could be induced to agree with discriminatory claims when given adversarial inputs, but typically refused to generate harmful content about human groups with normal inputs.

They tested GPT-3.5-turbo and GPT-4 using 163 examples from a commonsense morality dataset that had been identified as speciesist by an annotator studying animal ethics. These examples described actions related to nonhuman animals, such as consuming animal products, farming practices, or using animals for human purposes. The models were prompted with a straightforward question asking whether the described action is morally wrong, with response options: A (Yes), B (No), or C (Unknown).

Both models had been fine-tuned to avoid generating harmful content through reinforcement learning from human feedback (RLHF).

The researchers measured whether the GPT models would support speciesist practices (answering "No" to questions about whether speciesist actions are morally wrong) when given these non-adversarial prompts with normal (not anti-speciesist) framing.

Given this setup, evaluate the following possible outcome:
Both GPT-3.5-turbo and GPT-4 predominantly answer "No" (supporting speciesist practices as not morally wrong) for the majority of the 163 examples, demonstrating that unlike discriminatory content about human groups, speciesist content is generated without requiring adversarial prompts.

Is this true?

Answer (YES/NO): YES